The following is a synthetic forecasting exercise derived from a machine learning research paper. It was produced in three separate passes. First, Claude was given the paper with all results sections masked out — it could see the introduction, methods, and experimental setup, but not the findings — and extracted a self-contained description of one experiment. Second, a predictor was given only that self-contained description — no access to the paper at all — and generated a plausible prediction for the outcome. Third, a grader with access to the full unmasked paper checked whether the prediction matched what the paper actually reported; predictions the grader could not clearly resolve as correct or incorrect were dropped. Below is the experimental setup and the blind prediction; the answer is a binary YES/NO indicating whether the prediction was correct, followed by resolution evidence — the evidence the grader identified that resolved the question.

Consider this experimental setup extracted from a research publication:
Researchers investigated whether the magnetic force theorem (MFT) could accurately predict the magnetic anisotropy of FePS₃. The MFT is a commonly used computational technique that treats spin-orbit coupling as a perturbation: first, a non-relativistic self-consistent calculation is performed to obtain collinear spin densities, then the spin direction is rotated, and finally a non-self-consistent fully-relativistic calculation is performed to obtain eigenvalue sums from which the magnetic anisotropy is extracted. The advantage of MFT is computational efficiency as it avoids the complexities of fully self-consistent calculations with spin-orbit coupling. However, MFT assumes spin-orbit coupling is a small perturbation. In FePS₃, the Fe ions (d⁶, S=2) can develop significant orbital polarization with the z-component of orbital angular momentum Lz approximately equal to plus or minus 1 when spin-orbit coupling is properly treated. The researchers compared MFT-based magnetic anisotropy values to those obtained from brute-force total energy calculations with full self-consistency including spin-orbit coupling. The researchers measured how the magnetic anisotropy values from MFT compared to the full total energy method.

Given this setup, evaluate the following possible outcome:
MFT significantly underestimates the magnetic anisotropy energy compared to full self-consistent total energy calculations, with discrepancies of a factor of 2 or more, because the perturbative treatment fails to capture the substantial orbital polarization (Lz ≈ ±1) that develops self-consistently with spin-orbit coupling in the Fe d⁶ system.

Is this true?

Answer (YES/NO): YES